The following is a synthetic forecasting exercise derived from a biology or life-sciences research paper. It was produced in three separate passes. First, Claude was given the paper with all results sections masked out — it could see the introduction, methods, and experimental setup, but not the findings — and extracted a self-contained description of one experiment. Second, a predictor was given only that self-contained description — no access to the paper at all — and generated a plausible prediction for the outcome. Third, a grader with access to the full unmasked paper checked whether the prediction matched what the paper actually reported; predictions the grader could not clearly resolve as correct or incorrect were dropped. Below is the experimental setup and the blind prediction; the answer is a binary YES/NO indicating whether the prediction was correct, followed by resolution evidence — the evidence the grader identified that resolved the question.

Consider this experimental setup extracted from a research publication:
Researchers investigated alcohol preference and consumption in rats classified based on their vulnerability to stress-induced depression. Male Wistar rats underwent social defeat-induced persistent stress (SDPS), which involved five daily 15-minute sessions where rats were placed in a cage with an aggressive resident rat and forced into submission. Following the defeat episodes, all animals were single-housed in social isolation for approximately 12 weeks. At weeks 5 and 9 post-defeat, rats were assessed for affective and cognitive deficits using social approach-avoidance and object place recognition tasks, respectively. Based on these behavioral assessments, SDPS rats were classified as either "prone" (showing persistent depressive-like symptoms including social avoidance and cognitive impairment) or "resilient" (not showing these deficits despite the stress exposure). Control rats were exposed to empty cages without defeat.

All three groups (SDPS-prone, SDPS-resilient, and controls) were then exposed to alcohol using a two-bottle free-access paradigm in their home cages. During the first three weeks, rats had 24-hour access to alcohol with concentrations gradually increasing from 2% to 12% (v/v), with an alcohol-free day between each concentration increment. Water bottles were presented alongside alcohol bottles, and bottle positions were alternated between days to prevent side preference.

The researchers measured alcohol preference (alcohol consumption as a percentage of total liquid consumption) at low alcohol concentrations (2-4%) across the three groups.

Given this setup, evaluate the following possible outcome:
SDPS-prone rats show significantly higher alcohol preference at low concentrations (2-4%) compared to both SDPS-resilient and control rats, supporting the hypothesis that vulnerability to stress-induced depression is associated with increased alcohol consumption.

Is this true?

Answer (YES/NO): NO